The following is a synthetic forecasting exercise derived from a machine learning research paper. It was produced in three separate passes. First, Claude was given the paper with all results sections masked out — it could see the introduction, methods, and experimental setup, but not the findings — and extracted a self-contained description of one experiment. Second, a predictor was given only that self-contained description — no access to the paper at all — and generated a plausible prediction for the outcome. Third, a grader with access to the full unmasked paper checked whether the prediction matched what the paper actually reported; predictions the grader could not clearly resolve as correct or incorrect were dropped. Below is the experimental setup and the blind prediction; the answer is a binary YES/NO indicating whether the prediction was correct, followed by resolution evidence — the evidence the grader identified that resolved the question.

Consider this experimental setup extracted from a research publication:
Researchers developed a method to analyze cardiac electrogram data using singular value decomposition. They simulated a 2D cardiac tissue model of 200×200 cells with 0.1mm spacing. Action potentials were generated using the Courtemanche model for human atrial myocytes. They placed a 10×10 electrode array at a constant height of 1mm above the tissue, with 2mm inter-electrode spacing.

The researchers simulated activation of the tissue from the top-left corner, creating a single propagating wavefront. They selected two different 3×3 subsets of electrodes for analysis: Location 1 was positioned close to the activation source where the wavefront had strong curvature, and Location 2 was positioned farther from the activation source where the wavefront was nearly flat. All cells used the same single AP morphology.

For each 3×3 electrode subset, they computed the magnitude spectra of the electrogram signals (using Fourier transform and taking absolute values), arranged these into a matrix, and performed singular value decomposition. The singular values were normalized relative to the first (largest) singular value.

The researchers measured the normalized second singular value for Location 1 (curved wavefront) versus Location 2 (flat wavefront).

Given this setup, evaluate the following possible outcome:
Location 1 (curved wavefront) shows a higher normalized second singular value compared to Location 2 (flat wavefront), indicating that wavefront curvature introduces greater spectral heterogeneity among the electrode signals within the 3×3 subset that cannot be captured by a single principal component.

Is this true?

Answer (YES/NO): YES